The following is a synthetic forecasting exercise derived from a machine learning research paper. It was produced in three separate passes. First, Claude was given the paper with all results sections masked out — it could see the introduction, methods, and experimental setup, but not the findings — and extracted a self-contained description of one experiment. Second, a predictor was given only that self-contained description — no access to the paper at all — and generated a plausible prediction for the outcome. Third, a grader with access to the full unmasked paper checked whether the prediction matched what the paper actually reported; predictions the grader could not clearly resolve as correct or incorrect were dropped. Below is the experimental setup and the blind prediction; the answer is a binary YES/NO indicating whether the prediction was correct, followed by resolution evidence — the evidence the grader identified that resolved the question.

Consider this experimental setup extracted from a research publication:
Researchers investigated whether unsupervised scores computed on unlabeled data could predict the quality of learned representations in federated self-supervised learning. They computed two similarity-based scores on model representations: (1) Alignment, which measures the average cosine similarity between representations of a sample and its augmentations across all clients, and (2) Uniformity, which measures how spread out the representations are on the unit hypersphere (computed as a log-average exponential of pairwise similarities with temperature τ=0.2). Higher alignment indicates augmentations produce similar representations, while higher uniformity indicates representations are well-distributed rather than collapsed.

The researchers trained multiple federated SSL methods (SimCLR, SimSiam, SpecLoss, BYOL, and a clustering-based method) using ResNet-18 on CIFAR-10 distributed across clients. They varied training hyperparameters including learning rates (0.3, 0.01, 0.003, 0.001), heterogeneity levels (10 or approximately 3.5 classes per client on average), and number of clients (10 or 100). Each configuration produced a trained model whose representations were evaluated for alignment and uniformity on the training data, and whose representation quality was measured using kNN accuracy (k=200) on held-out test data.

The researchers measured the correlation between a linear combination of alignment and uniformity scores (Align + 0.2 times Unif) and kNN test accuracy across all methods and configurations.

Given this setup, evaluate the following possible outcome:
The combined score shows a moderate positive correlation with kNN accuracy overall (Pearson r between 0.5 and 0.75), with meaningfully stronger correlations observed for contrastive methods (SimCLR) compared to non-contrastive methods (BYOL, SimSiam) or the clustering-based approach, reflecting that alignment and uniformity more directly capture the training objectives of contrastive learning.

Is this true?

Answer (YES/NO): NO